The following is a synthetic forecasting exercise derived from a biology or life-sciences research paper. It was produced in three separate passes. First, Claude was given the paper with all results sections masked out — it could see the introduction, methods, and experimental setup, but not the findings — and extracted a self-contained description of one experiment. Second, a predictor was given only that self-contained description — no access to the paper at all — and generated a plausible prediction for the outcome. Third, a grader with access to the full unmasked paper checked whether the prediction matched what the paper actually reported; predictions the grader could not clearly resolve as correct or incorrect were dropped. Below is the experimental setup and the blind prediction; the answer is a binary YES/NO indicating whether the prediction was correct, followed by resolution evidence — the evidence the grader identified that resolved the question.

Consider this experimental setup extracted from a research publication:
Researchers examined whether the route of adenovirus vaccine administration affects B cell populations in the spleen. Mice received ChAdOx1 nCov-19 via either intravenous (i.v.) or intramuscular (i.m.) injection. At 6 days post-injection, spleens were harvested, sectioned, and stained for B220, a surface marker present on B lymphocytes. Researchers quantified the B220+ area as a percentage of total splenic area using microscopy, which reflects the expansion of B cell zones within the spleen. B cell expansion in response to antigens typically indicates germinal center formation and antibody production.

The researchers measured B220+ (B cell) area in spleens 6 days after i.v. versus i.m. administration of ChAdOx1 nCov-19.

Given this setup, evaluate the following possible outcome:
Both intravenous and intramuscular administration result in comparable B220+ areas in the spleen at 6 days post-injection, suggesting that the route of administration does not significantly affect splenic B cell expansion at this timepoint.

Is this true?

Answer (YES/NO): NO